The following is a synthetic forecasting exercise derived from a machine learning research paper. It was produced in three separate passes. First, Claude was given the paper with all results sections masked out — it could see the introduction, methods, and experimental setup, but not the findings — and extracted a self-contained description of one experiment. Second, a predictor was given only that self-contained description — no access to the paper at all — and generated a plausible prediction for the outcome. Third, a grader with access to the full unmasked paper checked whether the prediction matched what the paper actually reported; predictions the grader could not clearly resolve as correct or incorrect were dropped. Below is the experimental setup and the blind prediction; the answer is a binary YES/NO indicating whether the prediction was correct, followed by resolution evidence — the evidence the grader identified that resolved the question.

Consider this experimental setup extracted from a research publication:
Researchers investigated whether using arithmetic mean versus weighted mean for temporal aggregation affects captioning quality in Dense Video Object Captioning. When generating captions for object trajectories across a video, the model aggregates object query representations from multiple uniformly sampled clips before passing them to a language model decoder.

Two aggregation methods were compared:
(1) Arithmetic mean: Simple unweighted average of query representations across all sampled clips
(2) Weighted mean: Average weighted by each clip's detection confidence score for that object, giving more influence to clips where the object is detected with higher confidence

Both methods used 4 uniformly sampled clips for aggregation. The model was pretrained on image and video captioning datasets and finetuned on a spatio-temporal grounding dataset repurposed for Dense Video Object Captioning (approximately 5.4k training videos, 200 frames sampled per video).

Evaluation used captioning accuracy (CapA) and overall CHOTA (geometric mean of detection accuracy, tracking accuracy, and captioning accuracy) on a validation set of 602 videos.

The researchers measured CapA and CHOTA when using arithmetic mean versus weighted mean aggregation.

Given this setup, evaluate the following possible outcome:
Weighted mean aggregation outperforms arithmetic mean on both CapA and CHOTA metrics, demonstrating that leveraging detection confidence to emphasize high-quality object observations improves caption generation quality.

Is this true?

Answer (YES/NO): YES